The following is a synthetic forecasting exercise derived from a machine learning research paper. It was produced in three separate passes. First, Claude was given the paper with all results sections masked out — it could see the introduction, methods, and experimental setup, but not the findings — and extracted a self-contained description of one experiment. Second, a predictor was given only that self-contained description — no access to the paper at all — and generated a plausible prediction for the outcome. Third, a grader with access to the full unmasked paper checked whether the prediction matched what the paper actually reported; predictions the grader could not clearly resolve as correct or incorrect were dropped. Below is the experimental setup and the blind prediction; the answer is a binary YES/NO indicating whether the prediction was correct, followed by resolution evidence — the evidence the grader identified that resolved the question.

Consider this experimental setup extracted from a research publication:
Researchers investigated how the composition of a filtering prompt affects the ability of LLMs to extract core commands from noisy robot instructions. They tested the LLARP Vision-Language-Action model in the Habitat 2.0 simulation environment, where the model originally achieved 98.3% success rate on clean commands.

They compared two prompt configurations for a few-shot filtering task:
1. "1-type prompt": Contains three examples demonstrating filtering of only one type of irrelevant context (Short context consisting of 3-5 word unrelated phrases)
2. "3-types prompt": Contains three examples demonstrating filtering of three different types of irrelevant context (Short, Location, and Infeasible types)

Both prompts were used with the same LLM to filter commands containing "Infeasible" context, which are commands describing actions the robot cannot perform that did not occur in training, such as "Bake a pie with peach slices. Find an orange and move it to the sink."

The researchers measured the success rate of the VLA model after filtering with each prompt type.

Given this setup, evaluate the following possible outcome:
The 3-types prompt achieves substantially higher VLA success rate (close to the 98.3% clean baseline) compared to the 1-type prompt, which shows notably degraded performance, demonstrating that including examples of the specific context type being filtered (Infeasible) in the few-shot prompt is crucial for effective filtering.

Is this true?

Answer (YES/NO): YES